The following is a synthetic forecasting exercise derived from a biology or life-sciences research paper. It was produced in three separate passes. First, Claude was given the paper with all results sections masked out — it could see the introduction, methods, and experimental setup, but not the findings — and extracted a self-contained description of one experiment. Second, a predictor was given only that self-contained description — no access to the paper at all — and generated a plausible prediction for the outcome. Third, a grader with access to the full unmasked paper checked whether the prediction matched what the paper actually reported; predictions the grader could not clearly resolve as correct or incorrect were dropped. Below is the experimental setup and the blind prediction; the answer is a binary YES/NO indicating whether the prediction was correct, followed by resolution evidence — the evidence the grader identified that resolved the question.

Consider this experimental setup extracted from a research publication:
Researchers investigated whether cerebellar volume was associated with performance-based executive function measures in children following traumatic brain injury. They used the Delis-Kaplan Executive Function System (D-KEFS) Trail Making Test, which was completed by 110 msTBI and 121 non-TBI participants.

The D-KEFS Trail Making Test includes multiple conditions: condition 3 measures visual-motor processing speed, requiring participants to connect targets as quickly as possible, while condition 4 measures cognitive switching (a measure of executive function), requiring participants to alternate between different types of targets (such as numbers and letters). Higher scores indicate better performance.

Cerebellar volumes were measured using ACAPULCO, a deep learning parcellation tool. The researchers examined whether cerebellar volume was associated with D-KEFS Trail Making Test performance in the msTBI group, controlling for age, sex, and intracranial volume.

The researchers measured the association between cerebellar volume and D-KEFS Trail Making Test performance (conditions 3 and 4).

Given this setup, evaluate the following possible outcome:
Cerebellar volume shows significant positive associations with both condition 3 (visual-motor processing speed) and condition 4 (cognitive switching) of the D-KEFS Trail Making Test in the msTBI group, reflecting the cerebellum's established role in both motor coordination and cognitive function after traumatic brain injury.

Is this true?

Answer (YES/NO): NO